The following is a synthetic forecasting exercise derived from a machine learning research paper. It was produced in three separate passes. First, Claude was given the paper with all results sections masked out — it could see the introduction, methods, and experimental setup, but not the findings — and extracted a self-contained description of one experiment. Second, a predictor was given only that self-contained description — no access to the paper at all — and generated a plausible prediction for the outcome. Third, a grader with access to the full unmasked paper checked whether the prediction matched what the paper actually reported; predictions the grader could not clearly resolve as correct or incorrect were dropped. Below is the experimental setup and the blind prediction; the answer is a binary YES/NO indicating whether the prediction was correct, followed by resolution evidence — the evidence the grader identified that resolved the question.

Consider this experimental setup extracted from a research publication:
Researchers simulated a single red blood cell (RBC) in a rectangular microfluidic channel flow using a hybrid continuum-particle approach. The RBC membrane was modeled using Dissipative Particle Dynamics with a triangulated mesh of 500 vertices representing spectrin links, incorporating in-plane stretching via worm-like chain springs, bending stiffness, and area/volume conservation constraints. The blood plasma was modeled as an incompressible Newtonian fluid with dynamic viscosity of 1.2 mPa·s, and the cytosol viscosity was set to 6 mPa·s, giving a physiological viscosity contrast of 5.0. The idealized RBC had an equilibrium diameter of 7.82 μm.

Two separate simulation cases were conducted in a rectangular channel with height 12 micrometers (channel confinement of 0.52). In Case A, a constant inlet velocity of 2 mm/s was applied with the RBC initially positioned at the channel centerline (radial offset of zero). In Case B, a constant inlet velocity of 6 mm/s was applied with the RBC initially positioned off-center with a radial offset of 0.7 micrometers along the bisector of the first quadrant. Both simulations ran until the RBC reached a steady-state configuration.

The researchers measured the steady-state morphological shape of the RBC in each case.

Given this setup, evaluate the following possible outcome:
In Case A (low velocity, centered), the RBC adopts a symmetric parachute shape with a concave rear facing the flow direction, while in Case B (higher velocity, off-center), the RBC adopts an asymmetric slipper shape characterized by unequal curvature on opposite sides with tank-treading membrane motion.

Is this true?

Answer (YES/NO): NO